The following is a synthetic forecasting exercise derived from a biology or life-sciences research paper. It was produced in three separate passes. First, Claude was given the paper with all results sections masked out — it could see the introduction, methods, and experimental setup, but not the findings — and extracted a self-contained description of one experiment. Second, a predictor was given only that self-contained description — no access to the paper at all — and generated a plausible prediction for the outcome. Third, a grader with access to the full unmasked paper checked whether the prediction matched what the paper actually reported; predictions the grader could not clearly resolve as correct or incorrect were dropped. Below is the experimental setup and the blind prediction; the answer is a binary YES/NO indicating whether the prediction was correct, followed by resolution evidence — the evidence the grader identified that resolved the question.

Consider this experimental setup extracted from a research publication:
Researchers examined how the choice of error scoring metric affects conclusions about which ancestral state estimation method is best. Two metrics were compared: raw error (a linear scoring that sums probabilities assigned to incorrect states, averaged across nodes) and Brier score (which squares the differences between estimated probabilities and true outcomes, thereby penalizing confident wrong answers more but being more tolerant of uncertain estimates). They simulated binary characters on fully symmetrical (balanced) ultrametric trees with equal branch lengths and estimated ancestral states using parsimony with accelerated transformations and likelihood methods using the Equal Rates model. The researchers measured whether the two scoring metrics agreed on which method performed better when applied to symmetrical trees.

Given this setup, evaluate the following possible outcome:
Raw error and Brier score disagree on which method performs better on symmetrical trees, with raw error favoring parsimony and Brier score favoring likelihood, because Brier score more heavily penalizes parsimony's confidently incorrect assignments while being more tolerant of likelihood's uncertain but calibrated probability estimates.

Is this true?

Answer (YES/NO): YES